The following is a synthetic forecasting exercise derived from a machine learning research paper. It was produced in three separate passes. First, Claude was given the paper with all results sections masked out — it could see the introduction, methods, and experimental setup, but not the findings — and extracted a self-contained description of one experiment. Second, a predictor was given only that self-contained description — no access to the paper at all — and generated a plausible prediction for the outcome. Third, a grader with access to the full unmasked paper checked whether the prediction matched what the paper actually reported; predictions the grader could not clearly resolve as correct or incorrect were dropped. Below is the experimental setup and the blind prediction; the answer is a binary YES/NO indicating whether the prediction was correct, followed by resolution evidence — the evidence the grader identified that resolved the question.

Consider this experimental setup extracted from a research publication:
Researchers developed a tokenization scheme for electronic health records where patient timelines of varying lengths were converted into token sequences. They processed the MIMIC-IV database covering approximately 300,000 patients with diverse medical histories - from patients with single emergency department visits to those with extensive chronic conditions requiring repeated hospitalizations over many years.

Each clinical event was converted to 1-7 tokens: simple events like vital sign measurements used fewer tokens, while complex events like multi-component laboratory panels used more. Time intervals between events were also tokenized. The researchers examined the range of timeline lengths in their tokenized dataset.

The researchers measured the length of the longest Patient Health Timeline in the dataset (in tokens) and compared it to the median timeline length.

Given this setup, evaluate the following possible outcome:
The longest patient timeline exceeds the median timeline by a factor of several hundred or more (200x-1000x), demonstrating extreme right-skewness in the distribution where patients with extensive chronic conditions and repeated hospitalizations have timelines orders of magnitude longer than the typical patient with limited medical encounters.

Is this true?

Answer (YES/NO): YES